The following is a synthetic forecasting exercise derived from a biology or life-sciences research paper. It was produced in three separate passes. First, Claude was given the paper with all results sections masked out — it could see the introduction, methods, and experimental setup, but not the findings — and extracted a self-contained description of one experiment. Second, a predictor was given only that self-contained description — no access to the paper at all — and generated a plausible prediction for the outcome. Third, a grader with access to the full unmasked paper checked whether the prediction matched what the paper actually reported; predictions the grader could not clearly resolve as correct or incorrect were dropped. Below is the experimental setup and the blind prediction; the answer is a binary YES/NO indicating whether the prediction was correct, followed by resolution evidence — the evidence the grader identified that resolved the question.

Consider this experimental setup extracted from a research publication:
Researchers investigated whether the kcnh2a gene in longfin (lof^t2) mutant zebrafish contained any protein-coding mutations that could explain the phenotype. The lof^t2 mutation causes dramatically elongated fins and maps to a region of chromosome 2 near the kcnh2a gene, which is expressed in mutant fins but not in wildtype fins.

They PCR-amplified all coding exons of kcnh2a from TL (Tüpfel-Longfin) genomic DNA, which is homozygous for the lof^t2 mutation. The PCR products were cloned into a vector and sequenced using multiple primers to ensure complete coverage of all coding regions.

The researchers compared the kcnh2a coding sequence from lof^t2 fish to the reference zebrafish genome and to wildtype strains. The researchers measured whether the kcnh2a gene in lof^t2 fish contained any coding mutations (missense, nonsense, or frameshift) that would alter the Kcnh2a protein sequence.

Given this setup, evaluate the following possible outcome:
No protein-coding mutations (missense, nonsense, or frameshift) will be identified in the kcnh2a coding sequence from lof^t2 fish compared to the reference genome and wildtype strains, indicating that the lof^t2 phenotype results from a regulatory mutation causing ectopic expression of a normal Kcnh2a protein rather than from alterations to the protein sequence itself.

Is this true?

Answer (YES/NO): YES